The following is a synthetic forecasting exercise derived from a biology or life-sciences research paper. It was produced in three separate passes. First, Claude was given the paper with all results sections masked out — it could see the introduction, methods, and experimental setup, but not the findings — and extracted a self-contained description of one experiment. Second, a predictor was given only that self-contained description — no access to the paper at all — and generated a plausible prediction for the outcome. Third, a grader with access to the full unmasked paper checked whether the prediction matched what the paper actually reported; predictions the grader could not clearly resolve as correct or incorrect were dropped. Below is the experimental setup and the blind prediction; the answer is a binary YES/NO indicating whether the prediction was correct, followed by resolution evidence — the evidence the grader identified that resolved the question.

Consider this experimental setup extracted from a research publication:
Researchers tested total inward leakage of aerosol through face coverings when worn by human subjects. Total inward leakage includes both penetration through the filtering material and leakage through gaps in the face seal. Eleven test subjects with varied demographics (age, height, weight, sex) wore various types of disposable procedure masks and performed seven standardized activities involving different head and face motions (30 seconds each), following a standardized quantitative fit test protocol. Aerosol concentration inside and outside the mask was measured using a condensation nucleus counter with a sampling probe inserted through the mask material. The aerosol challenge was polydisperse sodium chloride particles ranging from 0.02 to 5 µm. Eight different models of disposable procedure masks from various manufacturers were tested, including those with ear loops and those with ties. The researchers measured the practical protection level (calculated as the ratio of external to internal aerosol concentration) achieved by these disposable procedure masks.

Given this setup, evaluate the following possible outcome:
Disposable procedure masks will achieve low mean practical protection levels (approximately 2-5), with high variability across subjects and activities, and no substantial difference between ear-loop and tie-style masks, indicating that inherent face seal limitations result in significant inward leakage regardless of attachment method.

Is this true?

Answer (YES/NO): NO